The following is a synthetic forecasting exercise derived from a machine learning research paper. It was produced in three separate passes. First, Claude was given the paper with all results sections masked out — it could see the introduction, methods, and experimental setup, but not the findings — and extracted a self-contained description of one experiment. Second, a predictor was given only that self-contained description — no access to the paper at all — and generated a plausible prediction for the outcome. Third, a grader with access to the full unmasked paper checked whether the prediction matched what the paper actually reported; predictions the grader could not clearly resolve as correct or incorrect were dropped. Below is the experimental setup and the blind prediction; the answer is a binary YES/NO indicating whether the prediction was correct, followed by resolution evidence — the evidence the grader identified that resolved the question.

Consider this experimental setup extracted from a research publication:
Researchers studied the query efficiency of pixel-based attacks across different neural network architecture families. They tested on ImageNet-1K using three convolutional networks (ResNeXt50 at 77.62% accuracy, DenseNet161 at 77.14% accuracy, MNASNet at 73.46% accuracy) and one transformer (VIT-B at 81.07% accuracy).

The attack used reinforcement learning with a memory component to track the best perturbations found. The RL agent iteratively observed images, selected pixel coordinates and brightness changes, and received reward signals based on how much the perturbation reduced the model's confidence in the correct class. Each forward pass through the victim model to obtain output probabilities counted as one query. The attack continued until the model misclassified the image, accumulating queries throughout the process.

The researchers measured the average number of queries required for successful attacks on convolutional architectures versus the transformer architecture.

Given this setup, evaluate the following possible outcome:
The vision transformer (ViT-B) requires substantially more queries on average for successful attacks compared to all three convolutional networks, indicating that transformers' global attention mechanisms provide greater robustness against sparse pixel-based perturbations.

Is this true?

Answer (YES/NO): YES